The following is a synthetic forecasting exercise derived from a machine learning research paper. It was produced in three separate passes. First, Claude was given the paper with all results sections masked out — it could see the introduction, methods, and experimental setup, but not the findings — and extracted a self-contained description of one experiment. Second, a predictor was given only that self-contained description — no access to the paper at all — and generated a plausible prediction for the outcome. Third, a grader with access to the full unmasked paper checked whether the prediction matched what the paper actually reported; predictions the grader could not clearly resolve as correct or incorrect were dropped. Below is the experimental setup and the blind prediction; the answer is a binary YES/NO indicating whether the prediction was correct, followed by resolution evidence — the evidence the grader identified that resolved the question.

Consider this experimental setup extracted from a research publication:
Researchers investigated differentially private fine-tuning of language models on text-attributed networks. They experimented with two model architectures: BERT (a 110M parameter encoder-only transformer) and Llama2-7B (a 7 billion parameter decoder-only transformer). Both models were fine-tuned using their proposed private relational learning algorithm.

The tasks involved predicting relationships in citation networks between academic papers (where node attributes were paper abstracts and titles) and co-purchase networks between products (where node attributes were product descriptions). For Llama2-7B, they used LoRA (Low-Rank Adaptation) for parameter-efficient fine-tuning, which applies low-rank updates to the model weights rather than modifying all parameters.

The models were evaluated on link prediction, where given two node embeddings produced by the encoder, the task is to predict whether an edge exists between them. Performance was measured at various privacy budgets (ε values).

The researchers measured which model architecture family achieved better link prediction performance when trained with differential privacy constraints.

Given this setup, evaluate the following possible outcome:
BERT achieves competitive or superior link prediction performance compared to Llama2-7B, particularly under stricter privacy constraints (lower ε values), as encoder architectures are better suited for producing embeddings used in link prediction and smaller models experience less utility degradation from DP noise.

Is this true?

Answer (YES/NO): NO